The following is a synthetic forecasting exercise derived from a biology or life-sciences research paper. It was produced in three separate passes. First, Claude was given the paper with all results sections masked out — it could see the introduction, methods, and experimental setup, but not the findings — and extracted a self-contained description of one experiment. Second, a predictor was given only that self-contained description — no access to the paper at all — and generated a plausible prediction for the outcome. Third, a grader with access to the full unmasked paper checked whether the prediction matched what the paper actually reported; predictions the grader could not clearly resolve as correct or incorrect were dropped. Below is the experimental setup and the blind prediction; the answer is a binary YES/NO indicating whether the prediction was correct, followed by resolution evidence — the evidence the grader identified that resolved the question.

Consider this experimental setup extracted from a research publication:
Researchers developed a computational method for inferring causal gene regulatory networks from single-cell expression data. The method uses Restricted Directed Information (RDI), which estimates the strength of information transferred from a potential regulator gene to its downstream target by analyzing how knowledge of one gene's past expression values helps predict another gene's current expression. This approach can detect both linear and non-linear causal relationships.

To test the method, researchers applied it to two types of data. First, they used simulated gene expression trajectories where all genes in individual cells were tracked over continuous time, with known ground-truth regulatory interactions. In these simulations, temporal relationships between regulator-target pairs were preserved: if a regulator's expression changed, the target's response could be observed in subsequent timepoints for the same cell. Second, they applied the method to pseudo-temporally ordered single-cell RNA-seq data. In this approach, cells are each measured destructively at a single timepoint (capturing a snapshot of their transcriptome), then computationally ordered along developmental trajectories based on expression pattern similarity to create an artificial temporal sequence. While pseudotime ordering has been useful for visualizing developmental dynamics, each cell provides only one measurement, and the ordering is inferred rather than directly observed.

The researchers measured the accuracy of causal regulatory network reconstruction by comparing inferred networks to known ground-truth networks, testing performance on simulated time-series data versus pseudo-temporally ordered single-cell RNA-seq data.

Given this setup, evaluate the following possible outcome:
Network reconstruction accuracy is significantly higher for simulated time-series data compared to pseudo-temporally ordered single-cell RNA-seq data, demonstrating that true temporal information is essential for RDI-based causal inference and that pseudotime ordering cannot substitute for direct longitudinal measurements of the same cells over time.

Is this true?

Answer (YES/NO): YES